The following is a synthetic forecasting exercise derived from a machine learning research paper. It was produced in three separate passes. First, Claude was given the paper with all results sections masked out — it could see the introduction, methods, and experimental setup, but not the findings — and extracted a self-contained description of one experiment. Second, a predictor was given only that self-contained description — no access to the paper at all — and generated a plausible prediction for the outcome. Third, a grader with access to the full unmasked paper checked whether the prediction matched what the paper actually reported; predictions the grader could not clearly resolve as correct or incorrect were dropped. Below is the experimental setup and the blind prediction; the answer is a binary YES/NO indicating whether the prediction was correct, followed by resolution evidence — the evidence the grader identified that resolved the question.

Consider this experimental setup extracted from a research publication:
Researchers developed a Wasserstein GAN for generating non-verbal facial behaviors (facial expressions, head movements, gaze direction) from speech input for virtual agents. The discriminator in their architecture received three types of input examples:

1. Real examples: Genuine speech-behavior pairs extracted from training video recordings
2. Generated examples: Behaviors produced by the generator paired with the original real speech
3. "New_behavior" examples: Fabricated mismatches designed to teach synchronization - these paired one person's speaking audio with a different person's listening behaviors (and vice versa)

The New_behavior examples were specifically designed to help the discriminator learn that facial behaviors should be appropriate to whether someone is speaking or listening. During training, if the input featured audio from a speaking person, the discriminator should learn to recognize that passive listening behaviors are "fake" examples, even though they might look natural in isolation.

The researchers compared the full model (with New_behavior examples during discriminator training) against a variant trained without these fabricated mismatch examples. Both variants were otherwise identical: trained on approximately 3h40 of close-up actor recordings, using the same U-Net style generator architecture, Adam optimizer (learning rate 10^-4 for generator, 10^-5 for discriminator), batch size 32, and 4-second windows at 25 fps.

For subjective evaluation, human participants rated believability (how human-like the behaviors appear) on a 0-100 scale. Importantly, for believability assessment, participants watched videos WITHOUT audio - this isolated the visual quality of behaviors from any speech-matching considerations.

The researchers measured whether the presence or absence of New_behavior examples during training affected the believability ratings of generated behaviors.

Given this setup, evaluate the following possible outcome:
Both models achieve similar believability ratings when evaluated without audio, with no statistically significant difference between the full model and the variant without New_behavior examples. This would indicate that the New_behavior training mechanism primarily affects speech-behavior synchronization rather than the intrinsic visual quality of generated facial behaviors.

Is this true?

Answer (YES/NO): NO